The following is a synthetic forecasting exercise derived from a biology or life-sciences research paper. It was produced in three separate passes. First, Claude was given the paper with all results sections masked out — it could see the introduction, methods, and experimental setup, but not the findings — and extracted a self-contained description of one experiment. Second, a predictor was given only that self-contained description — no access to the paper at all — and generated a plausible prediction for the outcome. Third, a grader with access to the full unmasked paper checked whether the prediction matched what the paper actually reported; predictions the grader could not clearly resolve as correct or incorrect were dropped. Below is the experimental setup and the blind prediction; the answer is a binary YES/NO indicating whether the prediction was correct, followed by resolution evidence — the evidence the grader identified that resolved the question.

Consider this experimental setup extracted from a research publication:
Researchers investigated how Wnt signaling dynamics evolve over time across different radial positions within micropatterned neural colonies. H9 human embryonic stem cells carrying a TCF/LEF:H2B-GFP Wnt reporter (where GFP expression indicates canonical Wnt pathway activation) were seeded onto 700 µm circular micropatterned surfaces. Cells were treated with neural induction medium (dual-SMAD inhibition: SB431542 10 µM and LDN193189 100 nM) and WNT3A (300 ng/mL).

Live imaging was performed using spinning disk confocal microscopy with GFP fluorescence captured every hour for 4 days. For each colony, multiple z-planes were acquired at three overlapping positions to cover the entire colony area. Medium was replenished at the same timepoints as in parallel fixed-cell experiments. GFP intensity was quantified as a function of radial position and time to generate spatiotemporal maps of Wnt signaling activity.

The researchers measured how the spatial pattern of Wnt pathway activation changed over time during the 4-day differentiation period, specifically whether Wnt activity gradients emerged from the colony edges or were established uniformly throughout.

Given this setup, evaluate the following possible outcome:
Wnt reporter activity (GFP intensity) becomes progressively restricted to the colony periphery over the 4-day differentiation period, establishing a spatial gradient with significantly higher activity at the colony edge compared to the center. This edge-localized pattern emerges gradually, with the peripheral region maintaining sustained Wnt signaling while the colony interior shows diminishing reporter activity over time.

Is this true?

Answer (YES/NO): NO